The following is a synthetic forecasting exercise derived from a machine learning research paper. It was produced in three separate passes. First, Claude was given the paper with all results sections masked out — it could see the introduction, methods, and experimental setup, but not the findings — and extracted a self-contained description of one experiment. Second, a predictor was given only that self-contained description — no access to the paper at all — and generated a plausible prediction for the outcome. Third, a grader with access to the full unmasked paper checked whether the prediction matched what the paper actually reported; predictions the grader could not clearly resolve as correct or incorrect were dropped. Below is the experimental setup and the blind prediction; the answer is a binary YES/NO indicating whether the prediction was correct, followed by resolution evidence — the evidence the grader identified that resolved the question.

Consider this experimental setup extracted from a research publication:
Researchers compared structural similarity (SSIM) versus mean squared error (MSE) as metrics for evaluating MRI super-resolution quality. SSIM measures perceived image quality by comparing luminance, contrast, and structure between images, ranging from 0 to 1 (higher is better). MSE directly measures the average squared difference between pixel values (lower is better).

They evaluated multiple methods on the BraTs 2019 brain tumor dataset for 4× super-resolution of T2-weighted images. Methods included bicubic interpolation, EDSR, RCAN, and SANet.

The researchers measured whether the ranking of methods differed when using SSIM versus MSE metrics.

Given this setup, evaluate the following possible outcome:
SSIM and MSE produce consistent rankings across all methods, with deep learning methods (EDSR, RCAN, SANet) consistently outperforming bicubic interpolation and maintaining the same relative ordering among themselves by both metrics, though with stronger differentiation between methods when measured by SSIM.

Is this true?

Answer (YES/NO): NO